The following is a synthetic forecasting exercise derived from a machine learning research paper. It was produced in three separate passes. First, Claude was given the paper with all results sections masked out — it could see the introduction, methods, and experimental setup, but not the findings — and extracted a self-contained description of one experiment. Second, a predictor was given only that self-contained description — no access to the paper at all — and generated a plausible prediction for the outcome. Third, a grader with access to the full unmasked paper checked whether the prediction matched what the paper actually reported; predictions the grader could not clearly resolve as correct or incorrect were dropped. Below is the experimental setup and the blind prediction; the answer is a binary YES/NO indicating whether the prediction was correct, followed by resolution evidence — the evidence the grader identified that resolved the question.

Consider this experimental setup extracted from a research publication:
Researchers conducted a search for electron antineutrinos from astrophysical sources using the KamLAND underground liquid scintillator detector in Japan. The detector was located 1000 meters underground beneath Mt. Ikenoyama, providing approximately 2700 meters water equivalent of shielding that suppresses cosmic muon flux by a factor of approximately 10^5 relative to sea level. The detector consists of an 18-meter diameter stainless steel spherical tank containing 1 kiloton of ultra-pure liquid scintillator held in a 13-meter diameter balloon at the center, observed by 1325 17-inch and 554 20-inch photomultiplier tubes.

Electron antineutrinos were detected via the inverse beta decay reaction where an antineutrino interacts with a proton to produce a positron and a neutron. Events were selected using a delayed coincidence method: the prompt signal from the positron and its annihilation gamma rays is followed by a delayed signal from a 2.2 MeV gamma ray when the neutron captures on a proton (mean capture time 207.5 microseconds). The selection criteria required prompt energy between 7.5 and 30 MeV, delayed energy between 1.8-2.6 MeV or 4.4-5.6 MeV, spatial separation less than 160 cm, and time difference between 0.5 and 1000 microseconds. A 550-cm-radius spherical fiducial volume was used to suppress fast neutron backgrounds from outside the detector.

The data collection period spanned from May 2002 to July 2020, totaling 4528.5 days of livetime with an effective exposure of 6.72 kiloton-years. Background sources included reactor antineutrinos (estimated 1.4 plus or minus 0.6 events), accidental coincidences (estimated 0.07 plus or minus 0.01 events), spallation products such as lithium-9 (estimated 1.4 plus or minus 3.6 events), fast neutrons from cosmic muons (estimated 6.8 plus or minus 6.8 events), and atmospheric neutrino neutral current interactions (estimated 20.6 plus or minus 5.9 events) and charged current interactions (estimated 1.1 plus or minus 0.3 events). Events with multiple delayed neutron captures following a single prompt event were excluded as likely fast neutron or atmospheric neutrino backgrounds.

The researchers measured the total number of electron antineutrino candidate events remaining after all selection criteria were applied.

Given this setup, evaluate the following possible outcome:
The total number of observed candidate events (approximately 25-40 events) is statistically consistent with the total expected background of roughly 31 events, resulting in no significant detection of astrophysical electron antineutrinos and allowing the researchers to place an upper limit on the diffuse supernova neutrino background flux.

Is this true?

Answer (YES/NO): NO